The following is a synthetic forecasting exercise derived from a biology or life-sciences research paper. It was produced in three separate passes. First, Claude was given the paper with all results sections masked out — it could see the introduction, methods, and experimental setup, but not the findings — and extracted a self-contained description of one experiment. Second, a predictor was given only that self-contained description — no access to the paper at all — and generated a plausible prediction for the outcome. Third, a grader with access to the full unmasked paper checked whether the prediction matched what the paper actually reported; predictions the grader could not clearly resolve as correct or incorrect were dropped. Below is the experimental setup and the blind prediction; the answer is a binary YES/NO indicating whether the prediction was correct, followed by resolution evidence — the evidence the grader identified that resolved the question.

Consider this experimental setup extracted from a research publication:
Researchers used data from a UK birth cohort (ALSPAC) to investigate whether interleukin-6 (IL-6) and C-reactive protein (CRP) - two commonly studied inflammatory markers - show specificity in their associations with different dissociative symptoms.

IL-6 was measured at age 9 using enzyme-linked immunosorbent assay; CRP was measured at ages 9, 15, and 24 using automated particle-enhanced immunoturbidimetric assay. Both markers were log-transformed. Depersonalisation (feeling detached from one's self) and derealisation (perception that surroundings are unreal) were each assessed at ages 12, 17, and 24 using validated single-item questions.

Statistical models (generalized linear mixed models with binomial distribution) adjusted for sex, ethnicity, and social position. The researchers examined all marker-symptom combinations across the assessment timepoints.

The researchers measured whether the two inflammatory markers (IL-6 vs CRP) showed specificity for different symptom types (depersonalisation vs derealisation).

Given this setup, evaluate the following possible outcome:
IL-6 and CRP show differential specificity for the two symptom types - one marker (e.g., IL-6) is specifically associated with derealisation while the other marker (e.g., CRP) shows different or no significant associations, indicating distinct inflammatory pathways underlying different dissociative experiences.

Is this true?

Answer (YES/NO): NO